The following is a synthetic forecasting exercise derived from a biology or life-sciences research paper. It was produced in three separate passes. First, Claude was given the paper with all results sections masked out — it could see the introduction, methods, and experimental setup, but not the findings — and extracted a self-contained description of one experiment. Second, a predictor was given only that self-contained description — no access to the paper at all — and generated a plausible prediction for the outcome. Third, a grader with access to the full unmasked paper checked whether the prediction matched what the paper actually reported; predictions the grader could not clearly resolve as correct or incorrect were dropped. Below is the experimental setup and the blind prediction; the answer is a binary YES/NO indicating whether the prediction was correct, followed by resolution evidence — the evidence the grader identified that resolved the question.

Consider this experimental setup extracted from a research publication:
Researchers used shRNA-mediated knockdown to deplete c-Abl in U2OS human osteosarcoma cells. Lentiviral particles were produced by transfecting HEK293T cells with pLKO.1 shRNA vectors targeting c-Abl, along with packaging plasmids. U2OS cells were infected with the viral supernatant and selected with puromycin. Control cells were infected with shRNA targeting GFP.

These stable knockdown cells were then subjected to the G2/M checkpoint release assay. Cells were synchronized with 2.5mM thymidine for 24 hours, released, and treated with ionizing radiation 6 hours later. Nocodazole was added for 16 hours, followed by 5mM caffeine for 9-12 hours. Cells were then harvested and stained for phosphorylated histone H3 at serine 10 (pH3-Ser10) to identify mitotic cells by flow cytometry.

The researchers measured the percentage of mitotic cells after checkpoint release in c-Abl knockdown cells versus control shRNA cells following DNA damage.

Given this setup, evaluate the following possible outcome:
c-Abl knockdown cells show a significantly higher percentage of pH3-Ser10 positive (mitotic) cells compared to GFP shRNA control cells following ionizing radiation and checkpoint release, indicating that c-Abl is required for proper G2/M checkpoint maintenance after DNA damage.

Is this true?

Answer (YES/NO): NO